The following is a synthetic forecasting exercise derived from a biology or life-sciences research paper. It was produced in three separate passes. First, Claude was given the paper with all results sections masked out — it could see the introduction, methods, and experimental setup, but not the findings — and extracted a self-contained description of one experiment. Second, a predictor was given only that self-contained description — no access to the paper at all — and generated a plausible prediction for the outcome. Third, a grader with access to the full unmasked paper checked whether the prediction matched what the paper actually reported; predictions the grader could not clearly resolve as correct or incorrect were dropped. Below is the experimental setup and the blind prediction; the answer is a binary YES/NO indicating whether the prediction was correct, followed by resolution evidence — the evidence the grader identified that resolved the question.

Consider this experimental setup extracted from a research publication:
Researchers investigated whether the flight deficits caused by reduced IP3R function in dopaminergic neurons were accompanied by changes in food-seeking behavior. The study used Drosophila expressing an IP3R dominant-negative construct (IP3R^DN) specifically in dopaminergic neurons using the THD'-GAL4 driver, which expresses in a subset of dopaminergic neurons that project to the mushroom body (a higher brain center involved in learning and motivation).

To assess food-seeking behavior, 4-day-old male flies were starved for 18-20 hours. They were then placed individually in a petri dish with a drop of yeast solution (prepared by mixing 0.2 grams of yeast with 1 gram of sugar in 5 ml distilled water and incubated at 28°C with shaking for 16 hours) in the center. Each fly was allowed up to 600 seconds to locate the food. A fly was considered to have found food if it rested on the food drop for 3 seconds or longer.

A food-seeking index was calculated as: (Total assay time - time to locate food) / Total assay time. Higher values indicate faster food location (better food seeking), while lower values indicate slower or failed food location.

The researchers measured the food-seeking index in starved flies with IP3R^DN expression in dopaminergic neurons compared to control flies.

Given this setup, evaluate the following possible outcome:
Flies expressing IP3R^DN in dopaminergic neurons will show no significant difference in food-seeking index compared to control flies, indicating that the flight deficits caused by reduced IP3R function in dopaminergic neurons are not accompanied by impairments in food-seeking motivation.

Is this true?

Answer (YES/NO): NO